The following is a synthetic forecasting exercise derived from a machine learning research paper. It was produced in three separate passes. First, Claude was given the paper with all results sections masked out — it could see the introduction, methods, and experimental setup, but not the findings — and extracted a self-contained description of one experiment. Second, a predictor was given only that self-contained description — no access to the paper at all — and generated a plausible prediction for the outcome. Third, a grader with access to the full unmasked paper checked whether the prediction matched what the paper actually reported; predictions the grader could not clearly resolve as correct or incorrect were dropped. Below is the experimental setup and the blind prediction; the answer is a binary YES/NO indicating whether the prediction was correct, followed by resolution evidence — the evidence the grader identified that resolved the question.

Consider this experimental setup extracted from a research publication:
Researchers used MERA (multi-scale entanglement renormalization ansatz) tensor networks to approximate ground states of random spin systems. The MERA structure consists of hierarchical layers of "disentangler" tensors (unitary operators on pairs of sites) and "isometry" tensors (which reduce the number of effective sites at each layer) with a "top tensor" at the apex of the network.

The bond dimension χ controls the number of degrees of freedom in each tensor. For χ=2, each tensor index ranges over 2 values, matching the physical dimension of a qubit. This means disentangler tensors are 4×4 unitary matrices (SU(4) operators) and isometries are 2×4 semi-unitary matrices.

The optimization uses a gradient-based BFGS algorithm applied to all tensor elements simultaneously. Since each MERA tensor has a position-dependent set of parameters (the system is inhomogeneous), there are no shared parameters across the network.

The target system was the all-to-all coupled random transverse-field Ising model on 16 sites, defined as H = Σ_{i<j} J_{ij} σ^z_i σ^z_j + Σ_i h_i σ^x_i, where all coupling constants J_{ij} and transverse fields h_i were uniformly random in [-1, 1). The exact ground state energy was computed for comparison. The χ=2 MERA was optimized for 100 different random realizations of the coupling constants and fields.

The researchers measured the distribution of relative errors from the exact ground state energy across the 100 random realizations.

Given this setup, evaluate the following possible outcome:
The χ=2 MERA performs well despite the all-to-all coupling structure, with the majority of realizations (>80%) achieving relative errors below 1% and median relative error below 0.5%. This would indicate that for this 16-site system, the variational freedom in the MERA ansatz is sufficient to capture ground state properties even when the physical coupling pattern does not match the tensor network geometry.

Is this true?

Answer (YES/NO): NO